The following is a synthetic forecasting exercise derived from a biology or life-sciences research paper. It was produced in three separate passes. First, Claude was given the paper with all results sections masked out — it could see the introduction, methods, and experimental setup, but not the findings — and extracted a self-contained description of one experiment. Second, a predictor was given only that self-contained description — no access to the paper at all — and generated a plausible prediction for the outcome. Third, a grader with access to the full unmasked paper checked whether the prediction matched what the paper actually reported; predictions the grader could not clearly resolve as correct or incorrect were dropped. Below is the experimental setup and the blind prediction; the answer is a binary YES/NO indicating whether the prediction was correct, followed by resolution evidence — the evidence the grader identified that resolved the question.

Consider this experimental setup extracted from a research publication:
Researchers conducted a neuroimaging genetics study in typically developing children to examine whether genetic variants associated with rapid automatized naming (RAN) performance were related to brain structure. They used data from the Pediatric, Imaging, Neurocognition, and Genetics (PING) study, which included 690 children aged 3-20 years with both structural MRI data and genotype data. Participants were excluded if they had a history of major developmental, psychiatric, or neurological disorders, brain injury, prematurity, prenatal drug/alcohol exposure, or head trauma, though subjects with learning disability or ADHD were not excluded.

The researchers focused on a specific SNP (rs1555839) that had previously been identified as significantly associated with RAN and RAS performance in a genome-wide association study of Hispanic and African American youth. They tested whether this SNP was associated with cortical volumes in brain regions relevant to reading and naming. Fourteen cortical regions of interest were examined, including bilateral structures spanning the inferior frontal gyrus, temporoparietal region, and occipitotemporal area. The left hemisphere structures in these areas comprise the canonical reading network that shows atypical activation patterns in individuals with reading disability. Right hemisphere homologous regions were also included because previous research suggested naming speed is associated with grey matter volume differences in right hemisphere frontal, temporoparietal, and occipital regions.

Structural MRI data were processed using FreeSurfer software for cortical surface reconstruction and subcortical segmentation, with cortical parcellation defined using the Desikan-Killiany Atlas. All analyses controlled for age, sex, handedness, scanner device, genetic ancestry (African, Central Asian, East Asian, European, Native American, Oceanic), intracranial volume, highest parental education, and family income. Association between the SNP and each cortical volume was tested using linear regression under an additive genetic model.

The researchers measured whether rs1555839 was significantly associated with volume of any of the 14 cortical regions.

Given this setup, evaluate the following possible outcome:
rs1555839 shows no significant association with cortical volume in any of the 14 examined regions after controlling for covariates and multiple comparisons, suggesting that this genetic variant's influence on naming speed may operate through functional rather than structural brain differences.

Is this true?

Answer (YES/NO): NO